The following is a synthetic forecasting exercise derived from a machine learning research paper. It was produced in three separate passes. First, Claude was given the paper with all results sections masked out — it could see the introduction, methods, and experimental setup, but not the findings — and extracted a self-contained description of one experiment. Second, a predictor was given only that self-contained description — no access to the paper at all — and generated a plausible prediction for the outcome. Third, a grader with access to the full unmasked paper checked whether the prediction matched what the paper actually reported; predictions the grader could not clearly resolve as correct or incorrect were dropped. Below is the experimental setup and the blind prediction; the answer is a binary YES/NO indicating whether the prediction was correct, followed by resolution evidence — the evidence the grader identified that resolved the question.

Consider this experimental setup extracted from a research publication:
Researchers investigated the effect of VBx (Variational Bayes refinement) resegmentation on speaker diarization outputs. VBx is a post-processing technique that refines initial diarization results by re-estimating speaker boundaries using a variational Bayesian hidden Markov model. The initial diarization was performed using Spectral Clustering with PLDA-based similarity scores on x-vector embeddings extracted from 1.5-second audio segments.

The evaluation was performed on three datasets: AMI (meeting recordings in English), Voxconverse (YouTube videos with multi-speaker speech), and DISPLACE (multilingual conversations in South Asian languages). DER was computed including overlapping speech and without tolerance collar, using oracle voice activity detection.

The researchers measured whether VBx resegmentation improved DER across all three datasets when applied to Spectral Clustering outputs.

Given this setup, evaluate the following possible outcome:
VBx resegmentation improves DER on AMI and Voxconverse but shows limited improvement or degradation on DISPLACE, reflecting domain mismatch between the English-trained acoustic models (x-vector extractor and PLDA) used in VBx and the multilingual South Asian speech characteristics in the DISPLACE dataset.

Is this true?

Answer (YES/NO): NO